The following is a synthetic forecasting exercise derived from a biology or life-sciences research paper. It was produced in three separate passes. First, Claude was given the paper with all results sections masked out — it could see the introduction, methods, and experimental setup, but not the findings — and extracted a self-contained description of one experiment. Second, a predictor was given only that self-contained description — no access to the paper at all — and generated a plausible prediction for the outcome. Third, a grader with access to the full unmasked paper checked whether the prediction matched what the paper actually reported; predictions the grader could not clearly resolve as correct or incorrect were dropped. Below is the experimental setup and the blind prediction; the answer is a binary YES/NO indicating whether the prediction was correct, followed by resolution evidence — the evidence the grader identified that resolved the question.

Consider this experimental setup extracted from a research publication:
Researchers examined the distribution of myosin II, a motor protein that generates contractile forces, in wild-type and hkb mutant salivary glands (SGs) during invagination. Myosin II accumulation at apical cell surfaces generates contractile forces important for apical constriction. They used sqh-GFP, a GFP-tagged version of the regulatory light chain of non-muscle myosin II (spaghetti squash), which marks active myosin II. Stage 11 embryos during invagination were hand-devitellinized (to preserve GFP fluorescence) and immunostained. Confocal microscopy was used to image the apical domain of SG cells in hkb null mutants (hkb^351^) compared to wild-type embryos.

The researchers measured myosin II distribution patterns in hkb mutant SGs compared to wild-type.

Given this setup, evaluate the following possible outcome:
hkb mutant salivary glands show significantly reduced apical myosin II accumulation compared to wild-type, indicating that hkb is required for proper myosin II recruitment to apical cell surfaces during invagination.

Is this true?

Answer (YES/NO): NO